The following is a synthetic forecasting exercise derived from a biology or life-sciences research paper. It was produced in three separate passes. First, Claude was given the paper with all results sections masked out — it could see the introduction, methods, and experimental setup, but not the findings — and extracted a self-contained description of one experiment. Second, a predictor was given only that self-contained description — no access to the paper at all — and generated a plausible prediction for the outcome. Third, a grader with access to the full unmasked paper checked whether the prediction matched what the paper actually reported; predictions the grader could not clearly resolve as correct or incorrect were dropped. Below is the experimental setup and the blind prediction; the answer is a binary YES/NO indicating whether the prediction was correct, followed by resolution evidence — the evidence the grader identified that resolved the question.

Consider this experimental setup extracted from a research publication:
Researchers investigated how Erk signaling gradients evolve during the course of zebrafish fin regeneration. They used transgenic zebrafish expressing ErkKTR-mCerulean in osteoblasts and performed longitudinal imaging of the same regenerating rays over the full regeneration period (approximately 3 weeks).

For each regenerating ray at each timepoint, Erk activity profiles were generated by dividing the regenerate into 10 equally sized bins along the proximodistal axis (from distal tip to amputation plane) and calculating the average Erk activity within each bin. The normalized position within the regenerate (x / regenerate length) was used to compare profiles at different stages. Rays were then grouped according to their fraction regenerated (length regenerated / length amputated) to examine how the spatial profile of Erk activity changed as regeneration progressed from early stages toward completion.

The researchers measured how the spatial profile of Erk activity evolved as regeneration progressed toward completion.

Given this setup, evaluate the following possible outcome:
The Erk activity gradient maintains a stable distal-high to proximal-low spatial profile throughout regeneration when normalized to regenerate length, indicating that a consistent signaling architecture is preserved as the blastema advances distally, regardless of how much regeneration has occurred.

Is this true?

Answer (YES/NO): YES